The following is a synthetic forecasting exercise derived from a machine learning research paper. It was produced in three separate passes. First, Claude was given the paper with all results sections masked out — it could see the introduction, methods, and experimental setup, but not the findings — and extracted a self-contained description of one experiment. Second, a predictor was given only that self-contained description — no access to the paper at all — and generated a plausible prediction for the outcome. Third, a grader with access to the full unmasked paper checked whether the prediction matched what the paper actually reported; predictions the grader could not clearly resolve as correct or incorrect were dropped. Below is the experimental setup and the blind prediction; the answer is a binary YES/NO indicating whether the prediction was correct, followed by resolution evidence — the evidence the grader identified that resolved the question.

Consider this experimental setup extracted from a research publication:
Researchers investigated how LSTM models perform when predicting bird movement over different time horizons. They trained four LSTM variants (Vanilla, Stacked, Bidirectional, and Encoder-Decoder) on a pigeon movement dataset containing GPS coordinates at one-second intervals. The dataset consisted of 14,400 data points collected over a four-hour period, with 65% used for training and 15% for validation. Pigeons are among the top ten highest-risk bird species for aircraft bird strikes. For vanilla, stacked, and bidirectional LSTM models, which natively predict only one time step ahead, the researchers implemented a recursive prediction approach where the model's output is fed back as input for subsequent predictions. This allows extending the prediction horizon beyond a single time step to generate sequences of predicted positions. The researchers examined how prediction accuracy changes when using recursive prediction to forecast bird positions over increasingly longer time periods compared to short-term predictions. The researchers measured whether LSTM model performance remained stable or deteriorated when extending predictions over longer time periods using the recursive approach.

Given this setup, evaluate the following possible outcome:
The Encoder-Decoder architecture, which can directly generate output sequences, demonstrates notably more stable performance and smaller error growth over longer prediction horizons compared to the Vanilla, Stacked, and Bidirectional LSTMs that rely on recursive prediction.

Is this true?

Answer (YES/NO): NO